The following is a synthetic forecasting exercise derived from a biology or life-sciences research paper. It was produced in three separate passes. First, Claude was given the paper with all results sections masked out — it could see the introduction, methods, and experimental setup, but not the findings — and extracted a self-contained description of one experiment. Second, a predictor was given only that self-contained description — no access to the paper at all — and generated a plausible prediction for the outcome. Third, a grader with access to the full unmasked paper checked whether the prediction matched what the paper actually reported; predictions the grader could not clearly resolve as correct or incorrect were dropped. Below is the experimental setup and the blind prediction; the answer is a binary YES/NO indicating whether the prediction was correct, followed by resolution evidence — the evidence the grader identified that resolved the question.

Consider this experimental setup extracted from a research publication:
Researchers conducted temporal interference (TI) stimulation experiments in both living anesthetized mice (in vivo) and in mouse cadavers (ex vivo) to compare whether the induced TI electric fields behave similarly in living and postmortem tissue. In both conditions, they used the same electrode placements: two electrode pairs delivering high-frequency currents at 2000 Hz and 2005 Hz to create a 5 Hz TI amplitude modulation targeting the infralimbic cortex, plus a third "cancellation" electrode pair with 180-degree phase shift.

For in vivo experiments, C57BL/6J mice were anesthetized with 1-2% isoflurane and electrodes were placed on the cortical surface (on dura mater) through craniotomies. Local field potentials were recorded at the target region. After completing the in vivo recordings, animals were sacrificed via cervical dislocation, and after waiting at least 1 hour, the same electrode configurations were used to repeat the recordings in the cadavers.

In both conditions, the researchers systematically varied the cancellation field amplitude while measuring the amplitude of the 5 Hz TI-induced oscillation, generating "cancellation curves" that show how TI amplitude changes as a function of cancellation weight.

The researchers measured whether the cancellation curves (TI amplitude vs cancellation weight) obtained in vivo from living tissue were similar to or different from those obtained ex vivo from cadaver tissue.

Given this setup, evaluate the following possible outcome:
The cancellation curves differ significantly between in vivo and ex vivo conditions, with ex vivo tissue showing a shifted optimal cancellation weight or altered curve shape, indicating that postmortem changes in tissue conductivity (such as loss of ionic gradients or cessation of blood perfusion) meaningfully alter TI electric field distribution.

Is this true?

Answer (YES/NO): YES